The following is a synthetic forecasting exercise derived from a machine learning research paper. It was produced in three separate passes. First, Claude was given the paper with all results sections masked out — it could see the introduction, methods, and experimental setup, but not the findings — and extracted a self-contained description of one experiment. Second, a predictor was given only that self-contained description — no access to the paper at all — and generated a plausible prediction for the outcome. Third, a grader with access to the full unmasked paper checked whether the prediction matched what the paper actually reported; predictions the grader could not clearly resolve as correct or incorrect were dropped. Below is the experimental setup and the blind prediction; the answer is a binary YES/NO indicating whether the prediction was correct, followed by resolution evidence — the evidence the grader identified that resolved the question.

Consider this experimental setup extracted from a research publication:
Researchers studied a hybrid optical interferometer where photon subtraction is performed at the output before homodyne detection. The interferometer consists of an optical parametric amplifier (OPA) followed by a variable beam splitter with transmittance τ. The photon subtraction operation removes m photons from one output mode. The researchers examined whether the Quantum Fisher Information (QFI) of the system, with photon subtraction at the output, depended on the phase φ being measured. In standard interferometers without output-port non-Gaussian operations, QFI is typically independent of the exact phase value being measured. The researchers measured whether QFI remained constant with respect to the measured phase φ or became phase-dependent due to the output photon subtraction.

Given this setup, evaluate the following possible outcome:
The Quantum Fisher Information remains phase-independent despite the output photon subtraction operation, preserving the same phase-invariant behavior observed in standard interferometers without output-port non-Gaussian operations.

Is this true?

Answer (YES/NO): NO